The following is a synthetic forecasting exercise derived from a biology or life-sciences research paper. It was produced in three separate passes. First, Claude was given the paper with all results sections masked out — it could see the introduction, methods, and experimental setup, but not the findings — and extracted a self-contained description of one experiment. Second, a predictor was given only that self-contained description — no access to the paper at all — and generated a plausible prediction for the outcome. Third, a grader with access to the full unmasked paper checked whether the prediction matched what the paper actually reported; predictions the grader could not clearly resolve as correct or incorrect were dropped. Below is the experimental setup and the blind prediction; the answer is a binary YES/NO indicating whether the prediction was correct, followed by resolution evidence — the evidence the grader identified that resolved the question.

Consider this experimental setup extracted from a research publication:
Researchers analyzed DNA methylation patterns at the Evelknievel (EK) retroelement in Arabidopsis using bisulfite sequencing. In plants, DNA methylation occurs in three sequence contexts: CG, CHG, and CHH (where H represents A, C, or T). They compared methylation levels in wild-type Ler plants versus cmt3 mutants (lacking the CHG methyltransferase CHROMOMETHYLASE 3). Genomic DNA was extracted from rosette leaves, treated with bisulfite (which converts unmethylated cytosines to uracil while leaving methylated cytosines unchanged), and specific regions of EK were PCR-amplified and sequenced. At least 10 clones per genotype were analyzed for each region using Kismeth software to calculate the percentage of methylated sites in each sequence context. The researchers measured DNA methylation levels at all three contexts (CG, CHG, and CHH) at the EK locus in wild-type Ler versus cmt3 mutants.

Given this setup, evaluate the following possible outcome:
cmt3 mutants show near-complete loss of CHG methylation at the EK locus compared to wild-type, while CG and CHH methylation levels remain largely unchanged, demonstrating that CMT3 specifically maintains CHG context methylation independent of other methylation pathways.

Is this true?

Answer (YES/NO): NO